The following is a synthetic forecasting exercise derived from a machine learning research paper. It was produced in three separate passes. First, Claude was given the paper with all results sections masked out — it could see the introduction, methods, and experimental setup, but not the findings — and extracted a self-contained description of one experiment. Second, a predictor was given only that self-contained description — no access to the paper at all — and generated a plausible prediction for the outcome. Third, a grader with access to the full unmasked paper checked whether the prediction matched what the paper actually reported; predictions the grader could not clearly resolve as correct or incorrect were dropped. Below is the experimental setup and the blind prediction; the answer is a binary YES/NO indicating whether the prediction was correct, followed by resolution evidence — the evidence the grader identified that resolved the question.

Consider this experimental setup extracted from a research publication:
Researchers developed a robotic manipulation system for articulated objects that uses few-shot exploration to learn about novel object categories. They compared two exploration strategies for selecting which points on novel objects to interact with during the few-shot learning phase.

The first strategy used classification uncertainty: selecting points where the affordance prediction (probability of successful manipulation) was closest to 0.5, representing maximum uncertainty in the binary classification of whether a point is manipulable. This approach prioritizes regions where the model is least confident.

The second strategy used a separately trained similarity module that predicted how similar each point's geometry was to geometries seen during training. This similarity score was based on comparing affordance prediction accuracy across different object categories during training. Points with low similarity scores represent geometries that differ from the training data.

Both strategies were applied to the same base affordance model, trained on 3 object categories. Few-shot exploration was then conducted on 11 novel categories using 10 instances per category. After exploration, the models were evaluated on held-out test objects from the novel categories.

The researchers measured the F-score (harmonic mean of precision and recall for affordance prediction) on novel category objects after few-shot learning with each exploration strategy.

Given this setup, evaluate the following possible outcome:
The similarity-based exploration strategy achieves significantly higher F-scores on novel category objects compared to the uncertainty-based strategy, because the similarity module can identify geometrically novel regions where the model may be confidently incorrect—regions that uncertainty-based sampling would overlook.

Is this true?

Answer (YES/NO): YES